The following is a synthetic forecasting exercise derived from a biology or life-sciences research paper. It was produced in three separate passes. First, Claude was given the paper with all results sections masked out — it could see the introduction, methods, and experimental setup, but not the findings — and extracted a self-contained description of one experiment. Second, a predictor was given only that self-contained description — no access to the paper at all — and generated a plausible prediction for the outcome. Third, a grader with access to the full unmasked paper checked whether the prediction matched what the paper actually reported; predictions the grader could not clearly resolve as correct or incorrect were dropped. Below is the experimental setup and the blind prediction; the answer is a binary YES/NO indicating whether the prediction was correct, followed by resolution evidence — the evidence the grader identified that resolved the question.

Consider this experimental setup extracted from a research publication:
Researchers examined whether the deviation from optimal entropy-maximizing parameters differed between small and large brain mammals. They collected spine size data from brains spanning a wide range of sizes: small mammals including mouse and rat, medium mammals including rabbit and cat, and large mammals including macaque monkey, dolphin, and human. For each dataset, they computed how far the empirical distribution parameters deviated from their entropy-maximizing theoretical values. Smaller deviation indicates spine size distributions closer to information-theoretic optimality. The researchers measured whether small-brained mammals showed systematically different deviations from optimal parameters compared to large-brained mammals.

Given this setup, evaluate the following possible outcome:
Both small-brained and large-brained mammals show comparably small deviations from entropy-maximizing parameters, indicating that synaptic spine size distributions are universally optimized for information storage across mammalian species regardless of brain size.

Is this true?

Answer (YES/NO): YES